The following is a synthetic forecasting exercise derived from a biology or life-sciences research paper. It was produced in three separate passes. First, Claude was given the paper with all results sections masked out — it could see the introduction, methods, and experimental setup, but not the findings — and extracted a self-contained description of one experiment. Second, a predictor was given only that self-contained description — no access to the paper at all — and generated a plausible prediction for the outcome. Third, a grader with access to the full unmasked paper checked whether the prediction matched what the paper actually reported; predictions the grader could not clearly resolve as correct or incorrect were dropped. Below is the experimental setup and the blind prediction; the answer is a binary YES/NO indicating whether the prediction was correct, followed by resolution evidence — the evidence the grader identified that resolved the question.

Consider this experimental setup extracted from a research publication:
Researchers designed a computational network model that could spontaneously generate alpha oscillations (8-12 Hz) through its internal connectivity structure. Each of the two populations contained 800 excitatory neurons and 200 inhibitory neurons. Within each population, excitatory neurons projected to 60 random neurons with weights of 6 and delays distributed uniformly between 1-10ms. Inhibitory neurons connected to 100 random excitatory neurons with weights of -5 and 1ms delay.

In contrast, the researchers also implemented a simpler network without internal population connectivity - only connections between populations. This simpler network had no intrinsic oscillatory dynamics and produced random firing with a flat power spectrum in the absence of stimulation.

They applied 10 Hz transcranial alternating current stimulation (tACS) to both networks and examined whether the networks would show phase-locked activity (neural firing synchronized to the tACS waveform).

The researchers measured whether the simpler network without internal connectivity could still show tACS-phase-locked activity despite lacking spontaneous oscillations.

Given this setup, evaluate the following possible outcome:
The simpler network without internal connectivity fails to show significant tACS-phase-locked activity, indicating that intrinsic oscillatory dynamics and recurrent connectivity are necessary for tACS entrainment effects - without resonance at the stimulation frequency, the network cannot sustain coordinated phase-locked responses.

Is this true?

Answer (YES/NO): NO